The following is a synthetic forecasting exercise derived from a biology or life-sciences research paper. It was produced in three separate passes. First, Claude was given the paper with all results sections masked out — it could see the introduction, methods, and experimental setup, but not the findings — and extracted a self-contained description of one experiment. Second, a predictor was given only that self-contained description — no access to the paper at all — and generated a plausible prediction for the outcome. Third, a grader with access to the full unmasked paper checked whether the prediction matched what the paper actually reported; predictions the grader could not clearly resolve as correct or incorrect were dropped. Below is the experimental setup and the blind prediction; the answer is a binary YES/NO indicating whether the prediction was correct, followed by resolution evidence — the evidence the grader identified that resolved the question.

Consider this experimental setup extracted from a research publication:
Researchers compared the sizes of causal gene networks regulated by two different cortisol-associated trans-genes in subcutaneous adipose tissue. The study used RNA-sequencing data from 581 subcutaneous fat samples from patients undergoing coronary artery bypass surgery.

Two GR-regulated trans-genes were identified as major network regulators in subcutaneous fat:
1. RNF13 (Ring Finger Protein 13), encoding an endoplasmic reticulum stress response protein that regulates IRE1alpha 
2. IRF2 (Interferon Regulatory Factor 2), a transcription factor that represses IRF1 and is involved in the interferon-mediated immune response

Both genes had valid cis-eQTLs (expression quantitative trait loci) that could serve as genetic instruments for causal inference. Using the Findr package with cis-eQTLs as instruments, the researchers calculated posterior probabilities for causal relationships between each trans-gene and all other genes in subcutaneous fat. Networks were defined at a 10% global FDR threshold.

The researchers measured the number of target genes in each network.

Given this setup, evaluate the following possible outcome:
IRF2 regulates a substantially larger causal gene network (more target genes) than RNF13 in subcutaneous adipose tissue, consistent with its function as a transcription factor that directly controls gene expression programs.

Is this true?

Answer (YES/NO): NO